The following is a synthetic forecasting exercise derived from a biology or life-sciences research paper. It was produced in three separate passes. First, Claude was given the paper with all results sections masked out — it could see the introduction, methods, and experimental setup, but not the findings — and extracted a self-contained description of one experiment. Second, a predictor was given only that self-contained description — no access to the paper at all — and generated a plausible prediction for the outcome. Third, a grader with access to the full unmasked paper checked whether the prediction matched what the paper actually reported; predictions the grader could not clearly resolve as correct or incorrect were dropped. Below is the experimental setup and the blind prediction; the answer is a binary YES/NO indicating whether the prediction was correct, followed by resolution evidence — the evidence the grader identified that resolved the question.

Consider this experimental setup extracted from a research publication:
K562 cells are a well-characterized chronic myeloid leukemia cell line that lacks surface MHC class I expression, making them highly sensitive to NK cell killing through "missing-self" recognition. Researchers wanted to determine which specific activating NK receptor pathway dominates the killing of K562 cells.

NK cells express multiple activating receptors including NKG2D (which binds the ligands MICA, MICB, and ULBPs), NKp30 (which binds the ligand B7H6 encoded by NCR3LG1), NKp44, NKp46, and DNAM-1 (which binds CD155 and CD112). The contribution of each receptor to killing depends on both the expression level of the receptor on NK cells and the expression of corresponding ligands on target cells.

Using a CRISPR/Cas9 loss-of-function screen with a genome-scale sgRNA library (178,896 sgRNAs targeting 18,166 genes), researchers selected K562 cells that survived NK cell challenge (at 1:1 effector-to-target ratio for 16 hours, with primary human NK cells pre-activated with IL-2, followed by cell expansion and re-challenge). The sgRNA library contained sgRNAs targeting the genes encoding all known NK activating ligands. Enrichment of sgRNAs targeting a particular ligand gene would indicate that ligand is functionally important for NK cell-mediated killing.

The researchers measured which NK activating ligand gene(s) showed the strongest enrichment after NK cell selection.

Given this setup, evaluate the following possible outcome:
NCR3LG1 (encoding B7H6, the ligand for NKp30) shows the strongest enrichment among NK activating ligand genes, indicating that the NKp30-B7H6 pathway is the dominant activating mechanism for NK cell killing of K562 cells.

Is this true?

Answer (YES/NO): YES